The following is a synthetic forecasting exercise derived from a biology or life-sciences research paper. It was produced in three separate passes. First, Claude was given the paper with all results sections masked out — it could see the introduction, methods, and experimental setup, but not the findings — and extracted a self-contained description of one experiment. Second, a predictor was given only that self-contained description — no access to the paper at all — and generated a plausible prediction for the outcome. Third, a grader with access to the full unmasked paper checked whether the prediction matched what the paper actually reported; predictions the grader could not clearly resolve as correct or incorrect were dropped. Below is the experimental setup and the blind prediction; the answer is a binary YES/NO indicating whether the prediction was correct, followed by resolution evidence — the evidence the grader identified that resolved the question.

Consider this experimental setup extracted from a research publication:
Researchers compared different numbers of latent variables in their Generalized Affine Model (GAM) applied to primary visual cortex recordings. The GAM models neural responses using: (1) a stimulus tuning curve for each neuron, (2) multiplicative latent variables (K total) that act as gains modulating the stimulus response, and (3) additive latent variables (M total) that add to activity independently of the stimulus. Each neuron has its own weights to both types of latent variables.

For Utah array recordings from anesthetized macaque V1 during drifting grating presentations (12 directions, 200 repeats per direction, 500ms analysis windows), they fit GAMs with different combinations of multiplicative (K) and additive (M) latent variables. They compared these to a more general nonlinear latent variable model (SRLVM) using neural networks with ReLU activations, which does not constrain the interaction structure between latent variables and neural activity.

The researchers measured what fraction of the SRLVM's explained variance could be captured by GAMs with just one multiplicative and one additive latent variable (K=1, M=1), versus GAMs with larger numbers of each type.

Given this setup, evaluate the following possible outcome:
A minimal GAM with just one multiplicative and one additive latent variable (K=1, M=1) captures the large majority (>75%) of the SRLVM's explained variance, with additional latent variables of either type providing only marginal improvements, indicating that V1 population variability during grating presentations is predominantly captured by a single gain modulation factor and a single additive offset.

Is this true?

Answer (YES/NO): YES